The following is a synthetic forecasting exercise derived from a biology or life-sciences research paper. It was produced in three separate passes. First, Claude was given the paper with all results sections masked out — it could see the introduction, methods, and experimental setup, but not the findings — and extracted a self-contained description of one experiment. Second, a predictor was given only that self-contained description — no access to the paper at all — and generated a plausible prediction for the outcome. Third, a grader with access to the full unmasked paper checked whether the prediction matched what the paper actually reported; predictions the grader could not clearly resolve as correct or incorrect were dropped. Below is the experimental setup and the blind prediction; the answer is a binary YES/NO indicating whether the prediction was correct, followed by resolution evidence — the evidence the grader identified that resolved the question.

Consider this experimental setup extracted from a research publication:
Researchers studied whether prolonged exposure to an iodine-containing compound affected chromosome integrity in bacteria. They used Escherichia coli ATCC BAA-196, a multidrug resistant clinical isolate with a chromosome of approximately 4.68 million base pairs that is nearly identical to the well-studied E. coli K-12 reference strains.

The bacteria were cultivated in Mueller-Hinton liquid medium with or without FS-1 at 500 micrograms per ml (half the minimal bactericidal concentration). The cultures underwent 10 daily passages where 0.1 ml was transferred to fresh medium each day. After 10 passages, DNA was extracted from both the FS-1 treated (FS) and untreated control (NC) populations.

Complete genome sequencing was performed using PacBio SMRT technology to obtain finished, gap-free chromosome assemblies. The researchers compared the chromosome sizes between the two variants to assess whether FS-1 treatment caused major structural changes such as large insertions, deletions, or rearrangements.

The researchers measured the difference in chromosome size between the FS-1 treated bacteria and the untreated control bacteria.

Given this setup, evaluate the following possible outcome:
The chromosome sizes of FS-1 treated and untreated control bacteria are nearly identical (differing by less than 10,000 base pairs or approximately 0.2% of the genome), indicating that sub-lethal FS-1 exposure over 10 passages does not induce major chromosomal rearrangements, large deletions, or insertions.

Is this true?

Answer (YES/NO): YES